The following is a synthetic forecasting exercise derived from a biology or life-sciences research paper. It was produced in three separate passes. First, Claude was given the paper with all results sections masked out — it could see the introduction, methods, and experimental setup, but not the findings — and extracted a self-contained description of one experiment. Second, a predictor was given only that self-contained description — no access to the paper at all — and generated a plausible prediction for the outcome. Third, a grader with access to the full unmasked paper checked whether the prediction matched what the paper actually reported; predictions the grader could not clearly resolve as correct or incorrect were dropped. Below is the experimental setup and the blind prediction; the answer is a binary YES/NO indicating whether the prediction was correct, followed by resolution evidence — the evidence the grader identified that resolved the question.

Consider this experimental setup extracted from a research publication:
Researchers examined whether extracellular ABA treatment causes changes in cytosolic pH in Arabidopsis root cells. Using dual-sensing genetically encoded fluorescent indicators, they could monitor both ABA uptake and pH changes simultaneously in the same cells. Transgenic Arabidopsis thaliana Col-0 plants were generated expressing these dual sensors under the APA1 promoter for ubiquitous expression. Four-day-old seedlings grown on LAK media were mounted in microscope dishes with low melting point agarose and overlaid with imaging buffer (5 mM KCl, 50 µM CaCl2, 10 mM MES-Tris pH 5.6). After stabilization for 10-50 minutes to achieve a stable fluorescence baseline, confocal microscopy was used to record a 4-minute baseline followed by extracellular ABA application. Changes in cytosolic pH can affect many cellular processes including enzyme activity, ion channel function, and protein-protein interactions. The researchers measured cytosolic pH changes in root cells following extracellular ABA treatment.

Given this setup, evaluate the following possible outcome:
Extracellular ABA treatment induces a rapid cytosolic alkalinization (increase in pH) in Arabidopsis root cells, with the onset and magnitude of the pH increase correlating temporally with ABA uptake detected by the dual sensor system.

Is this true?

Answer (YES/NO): NO